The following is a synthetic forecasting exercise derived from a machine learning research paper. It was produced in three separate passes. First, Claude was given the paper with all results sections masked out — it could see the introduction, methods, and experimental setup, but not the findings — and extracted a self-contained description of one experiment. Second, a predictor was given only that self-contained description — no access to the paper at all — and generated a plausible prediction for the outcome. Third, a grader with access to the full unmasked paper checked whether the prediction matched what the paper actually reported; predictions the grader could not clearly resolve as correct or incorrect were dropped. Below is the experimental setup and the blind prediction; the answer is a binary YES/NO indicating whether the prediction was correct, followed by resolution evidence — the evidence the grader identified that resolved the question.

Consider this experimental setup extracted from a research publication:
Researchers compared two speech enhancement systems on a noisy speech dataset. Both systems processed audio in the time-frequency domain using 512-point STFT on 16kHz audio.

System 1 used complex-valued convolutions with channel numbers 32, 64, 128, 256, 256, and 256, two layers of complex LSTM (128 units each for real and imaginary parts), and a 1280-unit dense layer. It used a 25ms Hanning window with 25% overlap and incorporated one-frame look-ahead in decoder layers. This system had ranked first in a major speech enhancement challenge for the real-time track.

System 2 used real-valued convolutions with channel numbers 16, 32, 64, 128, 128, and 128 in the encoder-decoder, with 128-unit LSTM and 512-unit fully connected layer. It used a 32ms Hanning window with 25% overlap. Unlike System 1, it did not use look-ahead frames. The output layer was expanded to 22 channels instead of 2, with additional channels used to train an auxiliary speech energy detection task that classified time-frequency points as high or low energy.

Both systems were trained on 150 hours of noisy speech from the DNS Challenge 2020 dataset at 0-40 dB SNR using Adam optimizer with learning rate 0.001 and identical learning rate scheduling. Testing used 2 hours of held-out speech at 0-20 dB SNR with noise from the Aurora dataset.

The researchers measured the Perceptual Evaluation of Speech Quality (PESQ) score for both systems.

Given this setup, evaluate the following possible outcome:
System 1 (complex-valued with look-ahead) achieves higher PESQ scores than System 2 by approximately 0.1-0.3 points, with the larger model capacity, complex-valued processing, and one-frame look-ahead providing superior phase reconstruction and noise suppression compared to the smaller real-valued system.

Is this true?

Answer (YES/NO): NO